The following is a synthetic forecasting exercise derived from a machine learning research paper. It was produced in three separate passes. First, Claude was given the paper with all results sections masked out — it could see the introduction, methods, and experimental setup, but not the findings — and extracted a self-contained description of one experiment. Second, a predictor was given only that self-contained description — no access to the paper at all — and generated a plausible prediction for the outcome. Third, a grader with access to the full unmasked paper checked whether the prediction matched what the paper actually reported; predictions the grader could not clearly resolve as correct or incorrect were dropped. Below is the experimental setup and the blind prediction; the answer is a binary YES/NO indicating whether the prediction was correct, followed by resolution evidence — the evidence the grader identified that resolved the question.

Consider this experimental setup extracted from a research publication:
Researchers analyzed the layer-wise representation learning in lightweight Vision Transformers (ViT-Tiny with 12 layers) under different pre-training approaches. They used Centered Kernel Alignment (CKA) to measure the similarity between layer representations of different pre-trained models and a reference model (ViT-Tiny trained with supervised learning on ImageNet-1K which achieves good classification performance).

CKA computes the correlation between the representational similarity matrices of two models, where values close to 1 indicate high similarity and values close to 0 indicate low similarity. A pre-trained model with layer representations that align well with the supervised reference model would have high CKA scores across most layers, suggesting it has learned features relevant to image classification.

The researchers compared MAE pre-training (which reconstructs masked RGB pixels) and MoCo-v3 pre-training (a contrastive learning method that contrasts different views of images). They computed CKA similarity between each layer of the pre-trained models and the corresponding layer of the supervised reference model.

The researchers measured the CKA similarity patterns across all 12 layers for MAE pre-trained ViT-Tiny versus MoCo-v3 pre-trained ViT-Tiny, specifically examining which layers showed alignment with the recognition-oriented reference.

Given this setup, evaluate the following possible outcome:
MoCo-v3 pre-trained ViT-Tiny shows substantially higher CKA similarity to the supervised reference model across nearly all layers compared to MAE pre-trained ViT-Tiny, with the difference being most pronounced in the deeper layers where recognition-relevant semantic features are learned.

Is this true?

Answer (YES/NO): NO